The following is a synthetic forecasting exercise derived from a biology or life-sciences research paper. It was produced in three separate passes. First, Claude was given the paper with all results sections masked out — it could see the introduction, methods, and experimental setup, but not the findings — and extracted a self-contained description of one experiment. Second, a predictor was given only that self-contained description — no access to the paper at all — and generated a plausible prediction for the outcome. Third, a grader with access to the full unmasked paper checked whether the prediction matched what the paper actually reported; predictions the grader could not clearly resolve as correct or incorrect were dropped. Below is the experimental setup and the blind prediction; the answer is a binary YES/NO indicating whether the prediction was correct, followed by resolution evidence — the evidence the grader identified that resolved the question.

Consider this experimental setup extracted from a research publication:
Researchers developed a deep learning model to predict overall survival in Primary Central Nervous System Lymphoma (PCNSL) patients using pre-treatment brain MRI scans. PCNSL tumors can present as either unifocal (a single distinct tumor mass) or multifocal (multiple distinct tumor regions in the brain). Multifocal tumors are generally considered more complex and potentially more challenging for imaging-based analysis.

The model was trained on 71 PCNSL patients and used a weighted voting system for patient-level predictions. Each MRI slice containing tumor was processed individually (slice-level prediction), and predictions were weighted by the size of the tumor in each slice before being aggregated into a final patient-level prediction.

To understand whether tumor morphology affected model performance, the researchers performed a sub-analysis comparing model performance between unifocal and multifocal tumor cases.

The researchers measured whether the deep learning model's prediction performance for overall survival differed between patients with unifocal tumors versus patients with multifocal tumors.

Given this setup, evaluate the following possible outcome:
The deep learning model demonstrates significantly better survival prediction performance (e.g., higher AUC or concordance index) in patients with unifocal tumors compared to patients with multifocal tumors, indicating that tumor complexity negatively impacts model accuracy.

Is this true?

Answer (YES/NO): NO